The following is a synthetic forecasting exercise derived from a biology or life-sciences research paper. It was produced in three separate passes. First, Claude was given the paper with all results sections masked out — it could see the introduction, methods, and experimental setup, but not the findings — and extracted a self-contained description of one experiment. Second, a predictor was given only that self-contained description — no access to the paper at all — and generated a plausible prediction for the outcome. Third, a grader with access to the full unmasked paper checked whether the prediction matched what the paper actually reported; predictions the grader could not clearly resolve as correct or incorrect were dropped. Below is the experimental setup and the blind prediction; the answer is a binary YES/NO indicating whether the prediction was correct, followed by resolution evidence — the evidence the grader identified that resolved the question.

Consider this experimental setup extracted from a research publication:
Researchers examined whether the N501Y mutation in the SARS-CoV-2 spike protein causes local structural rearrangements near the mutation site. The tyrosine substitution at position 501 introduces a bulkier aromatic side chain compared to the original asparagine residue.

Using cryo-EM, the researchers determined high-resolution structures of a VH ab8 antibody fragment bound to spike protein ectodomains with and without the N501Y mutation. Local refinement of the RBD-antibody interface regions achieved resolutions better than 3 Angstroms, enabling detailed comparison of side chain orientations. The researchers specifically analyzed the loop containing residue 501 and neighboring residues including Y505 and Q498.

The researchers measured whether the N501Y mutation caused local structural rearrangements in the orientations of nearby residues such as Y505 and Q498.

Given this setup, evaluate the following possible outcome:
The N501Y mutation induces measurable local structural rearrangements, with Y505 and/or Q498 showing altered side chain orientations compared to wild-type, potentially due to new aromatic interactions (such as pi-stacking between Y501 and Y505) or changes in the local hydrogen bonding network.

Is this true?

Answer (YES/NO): YES